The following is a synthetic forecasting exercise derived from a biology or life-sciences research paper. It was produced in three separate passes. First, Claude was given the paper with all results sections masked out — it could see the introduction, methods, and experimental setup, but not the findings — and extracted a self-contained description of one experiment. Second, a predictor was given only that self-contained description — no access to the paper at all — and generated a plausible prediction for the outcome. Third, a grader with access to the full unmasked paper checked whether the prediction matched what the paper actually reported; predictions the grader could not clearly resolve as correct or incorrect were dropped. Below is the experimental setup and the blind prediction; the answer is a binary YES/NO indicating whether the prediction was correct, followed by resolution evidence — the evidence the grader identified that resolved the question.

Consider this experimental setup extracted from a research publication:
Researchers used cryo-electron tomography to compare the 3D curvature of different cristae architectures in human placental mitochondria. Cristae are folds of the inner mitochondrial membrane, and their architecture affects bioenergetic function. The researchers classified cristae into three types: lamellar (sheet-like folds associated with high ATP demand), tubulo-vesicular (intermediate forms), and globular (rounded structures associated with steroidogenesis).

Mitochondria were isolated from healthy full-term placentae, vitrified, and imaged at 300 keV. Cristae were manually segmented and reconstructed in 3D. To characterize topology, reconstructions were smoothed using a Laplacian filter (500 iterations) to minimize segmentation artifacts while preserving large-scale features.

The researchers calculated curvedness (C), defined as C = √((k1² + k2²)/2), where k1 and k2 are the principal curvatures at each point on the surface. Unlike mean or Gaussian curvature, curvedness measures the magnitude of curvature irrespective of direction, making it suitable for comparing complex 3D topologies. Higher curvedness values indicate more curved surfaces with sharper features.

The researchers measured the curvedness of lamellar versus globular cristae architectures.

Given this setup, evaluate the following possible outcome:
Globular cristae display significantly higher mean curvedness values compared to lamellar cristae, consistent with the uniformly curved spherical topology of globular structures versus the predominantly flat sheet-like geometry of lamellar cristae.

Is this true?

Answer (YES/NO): NO